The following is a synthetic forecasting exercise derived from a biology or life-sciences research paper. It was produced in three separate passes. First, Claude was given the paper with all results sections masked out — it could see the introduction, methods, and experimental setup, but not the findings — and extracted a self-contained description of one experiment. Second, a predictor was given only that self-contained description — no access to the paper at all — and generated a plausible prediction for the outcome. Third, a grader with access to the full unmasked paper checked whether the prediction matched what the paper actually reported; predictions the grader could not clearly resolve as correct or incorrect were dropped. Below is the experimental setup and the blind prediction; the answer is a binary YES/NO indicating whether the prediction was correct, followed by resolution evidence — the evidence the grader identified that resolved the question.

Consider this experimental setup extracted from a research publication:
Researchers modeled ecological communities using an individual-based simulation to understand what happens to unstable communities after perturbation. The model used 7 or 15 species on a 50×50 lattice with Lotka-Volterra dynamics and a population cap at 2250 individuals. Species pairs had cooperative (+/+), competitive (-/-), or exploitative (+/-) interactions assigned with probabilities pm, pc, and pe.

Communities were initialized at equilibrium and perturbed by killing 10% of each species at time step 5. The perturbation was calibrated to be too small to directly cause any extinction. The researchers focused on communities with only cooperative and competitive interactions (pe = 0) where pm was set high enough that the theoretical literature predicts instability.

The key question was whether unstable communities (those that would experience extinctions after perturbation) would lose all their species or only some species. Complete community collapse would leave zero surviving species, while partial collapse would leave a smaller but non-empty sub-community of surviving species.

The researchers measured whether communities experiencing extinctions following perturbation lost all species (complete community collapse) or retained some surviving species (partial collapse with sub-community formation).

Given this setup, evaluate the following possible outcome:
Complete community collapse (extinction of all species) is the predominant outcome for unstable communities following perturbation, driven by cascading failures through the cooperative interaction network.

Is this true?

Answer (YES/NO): NO